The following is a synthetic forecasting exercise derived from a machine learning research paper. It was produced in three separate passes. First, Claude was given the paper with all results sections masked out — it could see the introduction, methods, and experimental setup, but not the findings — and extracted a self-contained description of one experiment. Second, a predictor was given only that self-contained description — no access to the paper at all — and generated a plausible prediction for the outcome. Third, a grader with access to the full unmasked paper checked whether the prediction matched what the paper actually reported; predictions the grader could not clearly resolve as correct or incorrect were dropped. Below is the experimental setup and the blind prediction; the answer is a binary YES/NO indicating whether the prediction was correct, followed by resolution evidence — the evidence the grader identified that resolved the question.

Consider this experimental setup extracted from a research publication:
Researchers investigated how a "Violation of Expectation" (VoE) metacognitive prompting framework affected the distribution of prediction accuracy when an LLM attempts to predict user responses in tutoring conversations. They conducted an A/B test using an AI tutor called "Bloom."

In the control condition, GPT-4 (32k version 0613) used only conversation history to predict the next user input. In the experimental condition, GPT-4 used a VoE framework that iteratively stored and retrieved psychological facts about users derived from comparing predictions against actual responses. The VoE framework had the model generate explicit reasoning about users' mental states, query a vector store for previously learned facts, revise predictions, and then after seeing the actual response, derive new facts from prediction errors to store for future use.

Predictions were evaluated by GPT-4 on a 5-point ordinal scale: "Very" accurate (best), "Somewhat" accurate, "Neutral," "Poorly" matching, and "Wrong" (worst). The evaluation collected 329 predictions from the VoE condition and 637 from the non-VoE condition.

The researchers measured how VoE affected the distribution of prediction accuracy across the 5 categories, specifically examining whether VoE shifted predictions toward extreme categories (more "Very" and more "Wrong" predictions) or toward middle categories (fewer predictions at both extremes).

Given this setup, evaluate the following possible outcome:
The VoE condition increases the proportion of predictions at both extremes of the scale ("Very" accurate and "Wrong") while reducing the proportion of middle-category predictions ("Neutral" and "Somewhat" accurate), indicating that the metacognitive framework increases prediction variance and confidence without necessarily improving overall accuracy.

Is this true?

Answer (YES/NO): NO